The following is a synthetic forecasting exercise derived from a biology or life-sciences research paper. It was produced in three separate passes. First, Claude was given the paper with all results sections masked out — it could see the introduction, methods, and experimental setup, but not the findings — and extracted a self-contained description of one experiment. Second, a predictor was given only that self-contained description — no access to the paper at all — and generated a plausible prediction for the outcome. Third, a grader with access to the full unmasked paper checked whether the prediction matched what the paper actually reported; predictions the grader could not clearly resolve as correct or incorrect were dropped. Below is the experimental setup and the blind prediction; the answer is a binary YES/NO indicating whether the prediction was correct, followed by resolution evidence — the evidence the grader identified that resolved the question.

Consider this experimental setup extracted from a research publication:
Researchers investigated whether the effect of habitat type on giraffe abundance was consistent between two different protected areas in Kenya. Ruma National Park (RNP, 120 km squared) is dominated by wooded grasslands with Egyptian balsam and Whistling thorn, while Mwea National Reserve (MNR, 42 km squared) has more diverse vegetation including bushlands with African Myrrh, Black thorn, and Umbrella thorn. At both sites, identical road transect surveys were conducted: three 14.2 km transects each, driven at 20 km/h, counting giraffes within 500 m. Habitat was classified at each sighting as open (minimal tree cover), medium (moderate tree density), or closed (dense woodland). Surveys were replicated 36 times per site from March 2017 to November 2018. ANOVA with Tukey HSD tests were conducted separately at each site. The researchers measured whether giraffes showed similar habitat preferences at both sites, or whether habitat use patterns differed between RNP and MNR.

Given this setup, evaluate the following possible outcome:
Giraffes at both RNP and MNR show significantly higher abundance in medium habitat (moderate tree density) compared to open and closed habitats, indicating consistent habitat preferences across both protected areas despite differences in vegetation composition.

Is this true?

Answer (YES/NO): NO